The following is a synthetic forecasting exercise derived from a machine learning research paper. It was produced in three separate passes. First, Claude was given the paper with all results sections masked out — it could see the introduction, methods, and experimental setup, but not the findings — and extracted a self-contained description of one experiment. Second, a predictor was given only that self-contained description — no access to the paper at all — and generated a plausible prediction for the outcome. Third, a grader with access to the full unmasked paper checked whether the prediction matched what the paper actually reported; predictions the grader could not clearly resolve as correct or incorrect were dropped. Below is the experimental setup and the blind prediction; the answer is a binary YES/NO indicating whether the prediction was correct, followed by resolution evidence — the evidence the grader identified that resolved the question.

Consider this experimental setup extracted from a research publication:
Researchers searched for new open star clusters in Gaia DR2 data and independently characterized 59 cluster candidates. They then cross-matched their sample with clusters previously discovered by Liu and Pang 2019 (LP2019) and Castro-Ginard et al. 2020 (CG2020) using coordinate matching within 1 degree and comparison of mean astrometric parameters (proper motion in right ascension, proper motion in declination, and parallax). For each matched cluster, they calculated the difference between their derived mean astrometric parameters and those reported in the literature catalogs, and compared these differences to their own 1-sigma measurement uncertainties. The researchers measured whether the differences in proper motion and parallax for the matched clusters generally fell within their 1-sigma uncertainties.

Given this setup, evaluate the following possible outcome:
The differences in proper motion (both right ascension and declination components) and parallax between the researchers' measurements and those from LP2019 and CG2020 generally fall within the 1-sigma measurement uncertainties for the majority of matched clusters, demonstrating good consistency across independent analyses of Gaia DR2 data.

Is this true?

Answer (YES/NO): YES